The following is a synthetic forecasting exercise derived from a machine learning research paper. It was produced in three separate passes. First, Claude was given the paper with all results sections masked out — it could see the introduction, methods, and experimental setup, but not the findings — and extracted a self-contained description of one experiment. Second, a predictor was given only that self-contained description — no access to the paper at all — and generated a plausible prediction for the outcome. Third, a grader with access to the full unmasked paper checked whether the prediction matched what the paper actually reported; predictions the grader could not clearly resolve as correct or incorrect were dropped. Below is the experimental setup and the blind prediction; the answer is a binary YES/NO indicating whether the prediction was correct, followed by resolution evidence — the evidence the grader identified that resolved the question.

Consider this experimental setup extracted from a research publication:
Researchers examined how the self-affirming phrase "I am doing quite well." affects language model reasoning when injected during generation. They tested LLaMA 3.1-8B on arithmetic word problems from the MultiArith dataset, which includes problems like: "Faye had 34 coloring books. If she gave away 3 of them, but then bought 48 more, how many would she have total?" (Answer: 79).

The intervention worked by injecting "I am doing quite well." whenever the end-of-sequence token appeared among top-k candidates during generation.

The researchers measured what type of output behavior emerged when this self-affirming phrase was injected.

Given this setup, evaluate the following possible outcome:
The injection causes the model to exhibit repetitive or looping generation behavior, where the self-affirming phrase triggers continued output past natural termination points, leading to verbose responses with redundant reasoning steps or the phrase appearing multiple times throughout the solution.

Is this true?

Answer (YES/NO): YES